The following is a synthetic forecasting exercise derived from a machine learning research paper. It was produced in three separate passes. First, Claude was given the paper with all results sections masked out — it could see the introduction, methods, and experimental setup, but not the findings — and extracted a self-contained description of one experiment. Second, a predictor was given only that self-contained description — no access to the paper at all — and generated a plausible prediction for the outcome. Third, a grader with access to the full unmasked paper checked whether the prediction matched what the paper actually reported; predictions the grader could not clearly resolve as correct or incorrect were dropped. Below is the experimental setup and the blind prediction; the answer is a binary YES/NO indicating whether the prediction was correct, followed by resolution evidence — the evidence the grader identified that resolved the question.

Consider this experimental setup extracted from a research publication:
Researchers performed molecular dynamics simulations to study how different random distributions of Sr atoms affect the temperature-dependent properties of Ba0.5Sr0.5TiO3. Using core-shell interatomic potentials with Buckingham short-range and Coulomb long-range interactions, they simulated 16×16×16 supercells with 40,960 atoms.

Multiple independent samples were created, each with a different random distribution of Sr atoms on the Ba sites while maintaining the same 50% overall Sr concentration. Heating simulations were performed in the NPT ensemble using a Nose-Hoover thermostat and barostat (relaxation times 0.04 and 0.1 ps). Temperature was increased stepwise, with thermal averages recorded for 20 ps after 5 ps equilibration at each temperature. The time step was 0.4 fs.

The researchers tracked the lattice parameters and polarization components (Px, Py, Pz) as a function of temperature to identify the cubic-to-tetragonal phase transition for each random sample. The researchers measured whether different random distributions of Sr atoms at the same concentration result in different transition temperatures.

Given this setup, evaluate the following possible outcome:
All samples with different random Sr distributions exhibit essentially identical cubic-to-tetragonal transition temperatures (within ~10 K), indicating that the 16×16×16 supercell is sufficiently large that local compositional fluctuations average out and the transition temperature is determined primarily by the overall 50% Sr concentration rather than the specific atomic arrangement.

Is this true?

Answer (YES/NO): YES